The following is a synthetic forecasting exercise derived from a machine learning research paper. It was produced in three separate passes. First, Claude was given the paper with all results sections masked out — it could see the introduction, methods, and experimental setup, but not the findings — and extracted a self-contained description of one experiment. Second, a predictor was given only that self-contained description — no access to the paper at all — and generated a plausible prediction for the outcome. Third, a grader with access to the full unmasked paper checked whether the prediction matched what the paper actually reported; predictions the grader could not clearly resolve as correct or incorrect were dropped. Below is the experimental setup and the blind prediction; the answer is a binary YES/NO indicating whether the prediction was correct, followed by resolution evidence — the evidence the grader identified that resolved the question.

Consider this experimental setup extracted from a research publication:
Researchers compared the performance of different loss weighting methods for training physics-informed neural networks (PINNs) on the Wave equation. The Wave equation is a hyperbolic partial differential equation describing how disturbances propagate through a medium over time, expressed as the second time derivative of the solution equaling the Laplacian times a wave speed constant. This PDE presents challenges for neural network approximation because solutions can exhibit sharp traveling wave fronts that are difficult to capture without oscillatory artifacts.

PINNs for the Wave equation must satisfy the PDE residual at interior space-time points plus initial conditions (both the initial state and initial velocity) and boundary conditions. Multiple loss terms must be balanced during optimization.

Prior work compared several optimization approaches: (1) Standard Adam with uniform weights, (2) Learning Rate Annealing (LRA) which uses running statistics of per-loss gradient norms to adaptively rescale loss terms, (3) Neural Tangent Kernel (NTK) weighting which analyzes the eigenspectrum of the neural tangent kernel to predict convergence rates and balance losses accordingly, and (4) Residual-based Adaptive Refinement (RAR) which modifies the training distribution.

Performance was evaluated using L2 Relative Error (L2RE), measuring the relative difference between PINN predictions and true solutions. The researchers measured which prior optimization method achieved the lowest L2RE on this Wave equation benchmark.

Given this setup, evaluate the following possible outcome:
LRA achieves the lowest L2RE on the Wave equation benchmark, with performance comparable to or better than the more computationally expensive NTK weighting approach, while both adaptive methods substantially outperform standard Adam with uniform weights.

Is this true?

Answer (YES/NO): NO